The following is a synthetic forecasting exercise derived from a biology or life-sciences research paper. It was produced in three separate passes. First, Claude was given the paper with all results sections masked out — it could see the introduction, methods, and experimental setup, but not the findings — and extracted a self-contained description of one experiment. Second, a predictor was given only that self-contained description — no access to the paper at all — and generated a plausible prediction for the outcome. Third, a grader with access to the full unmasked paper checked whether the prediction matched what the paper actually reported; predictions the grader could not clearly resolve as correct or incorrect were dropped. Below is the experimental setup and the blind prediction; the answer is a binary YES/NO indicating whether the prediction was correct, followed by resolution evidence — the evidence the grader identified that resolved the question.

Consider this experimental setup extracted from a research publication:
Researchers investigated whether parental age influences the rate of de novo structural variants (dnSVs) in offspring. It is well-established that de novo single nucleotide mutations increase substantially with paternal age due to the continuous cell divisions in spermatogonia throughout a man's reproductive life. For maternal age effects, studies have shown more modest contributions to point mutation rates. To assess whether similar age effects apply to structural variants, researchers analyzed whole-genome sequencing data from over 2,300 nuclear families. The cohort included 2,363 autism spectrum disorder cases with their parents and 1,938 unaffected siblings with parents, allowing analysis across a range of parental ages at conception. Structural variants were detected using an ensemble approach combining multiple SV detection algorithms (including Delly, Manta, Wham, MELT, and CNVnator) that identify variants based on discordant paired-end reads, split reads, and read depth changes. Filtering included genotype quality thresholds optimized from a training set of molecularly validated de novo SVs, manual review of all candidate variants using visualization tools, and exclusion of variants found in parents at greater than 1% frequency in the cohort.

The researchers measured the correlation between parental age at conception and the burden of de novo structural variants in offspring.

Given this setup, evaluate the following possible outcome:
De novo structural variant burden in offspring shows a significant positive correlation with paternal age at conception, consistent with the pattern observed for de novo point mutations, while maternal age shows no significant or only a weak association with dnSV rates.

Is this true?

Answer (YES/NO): NO